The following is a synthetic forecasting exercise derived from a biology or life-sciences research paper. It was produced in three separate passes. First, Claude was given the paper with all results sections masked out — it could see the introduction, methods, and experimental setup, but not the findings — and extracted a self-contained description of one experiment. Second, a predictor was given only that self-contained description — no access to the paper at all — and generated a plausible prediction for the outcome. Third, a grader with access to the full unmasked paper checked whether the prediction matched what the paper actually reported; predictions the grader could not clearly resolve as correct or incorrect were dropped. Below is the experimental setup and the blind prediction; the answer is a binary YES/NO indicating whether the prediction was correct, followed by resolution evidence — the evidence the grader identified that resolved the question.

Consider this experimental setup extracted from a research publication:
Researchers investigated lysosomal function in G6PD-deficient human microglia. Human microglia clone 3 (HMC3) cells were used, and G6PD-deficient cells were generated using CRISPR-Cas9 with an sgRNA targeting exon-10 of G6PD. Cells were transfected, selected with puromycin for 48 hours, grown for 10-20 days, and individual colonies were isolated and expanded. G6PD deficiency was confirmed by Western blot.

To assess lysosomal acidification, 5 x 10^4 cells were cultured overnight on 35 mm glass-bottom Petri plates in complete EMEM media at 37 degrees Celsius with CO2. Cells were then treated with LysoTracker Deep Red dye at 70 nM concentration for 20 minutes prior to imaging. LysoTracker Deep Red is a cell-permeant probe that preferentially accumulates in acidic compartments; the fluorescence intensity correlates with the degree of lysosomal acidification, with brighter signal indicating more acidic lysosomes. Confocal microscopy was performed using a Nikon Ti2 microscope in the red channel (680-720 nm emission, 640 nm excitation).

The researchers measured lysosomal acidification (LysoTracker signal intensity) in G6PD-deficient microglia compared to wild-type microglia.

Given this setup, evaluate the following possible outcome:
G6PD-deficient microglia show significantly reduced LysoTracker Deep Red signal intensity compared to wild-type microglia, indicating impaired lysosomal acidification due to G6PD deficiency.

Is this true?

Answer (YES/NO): YES